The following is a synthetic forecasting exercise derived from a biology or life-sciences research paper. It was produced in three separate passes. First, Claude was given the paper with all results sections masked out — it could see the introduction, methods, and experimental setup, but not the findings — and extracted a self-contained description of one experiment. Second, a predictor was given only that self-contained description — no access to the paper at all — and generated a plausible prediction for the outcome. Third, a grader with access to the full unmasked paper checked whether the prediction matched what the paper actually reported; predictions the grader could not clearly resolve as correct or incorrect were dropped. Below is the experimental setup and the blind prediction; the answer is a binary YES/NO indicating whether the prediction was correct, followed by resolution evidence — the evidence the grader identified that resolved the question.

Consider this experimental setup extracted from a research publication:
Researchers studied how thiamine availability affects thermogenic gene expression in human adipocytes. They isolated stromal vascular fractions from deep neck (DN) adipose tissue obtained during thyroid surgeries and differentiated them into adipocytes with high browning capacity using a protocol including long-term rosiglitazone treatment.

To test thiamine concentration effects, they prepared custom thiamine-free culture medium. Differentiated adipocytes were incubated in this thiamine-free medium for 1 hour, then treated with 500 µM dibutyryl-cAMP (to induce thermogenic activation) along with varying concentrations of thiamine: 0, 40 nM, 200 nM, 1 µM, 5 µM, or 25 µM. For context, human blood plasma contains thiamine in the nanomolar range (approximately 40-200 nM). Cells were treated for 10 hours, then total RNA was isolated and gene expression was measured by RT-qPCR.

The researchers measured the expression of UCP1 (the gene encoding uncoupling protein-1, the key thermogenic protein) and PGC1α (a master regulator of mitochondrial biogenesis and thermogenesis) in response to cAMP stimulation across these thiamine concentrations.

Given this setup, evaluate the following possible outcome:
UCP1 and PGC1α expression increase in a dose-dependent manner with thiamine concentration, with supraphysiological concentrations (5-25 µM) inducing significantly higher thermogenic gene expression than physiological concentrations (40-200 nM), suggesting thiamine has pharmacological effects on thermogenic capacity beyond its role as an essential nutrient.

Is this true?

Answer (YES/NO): YES